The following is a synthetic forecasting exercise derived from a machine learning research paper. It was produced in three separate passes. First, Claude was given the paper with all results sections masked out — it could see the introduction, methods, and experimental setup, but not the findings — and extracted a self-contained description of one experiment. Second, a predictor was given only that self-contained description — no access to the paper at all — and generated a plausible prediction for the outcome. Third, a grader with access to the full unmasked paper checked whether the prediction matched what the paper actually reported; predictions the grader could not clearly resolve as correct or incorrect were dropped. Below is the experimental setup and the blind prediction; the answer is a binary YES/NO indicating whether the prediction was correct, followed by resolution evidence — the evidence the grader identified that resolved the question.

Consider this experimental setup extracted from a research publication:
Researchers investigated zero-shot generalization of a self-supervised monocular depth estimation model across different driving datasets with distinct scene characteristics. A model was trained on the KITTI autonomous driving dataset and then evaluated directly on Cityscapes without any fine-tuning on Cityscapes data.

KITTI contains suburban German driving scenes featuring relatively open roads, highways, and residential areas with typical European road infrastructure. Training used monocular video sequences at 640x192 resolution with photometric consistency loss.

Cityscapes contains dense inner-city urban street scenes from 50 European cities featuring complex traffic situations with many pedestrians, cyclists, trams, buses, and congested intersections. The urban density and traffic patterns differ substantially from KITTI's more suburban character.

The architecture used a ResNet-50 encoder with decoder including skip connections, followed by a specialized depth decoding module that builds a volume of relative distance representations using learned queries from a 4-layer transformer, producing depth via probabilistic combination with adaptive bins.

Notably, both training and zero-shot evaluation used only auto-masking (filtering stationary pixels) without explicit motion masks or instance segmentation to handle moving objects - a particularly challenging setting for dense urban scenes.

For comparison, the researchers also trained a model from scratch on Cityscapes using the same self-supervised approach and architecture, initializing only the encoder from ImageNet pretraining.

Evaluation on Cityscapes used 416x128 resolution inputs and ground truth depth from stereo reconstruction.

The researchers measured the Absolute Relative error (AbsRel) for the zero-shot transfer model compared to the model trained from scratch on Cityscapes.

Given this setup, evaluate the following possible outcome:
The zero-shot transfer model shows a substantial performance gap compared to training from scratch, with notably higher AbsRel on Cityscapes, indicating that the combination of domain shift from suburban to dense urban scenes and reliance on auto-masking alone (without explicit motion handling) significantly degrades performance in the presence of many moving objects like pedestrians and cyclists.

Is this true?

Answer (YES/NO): NO